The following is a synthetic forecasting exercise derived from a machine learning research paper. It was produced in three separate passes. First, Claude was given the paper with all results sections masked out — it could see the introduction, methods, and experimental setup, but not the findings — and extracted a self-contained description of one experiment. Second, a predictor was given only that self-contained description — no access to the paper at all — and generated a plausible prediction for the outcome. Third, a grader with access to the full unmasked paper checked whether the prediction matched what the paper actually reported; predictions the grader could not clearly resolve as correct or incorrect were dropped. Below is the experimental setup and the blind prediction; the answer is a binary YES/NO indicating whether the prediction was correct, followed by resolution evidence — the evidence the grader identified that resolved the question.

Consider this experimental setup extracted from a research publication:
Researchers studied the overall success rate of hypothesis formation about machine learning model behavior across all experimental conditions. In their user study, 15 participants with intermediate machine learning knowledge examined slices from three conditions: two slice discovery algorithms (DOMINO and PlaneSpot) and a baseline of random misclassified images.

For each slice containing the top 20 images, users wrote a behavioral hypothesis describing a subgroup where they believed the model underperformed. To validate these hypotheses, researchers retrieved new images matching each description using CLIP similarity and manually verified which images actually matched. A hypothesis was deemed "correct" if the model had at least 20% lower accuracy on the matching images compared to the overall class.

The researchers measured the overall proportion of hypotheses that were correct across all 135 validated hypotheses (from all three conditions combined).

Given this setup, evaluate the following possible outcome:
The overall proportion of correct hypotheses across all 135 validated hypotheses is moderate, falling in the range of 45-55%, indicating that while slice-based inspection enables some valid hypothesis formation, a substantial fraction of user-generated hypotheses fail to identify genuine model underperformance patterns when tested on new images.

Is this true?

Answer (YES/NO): YES